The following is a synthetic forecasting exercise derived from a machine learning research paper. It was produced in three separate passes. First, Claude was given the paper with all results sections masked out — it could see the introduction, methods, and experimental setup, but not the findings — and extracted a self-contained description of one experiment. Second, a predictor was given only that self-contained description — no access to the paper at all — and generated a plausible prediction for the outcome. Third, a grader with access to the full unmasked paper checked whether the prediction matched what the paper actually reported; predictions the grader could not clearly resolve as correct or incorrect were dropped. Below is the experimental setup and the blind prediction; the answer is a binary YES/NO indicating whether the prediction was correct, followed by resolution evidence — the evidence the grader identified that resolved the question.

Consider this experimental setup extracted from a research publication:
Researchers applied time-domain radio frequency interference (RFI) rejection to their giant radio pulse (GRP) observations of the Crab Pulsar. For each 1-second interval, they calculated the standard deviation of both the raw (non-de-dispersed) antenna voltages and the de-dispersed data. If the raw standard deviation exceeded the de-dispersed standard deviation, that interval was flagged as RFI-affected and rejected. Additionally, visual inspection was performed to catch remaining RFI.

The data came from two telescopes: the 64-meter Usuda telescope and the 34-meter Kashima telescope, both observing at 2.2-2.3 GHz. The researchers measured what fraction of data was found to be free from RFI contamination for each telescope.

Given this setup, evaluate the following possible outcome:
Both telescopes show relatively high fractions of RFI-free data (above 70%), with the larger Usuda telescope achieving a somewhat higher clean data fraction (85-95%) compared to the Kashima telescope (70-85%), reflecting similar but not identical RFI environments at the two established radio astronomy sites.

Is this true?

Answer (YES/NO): NO